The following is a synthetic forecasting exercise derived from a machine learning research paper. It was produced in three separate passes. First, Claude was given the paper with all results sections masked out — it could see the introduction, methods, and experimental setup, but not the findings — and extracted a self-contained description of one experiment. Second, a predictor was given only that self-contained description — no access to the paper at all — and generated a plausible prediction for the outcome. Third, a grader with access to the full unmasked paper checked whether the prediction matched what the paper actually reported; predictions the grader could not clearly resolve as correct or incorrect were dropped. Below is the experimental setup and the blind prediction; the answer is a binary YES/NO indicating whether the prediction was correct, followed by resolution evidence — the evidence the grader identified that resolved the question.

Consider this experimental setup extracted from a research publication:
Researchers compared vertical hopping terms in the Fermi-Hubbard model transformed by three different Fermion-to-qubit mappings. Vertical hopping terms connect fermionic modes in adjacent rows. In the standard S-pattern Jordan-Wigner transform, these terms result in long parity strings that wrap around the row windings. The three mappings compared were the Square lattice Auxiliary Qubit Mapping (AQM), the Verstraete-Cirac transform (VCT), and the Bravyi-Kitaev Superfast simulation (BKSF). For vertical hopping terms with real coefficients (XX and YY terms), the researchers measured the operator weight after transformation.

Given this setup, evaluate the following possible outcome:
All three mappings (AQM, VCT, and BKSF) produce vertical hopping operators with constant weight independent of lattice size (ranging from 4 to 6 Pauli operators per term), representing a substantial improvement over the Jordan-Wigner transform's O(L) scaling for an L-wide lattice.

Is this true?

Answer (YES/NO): NO